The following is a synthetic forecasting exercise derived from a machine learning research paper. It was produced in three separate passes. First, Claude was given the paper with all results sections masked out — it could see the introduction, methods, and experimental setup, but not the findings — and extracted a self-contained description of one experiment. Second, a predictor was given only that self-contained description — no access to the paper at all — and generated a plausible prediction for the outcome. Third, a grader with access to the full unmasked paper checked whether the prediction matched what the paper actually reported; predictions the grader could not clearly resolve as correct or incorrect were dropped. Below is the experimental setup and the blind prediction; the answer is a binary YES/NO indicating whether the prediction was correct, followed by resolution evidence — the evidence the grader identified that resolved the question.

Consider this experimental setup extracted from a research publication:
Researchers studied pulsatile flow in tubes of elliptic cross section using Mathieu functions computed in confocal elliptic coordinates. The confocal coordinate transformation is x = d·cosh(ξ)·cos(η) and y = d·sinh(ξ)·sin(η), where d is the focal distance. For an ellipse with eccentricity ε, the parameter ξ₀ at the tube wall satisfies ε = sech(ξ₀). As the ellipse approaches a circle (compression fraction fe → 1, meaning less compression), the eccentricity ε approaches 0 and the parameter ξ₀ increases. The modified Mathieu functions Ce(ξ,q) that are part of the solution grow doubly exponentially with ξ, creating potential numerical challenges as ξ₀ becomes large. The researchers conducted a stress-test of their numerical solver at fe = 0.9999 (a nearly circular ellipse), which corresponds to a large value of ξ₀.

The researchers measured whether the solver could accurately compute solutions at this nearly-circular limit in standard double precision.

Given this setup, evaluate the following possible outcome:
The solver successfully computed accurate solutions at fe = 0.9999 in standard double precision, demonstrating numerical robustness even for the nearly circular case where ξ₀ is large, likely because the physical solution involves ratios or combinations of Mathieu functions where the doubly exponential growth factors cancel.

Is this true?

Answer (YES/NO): NO